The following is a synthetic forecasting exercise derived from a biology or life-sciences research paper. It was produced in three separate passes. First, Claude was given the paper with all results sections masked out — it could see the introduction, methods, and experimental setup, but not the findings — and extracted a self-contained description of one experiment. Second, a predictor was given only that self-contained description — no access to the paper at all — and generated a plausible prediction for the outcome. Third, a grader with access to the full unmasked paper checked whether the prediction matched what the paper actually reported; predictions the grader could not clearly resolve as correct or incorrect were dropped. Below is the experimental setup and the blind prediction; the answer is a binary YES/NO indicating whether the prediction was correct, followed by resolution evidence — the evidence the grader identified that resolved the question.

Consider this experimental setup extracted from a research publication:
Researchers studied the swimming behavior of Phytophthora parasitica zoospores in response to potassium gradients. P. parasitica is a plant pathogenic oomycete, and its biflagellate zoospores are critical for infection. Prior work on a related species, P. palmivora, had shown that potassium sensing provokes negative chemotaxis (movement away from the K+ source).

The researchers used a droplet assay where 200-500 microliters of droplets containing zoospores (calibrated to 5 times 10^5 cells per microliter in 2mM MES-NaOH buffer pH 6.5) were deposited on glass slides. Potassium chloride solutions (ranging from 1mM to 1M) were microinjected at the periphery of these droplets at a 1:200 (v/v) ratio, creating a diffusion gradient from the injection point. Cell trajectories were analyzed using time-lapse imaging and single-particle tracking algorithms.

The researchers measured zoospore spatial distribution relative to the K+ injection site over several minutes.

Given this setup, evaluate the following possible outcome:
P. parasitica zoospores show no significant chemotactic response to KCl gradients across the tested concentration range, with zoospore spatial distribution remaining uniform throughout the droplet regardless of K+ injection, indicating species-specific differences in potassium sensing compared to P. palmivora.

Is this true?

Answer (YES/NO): NO